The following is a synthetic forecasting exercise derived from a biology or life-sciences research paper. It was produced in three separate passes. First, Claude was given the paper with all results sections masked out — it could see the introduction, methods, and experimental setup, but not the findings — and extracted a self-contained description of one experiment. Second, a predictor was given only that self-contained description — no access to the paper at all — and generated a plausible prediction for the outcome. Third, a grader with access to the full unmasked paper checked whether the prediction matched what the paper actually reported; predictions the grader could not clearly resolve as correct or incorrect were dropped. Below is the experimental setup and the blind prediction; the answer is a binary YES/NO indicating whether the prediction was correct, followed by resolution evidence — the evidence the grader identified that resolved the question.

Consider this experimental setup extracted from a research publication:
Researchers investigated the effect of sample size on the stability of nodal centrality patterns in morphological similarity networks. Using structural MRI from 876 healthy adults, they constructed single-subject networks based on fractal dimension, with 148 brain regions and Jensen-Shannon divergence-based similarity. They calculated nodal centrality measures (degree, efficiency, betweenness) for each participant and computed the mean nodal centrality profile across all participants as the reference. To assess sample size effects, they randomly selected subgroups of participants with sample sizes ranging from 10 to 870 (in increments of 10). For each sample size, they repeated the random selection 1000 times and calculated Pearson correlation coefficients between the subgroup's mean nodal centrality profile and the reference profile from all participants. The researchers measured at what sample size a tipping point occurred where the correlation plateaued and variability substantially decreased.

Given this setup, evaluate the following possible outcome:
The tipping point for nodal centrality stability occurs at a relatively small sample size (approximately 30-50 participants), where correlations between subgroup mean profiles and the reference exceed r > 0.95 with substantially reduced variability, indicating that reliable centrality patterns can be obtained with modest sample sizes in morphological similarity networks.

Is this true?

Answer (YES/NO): NO